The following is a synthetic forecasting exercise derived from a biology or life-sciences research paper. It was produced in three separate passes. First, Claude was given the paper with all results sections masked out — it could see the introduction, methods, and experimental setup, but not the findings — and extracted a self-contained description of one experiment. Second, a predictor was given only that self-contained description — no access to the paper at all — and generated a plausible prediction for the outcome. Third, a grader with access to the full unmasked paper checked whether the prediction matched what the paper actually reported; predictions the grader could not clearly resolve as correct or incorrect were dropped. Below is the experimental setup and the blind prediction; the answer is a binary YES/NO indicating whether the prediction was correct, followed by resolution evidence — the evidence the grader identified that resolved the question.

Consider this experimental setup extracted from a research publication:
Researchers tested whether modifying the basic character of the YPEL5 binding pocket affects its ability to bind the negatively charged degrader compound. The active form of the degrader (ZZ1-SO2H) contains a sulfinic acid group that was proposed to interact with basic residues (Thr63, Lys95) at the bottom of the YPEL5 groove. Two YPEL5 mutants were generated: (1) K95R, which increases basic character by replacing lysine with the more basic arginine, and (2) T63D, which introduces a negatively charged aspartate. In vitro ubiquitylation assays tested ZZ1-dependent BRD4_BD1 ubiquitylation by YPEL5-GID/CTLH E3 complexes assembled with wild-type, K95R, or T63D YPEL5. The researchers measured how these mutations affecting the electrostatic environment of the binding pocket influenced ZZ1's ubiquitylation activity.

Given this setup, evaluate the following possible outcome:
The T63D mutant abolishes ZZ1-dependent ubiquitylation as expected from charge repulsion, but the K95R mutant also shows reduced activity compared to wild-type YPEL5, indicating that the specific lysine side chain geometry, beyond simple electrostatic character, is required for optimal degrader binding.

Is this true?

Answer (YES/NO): NO